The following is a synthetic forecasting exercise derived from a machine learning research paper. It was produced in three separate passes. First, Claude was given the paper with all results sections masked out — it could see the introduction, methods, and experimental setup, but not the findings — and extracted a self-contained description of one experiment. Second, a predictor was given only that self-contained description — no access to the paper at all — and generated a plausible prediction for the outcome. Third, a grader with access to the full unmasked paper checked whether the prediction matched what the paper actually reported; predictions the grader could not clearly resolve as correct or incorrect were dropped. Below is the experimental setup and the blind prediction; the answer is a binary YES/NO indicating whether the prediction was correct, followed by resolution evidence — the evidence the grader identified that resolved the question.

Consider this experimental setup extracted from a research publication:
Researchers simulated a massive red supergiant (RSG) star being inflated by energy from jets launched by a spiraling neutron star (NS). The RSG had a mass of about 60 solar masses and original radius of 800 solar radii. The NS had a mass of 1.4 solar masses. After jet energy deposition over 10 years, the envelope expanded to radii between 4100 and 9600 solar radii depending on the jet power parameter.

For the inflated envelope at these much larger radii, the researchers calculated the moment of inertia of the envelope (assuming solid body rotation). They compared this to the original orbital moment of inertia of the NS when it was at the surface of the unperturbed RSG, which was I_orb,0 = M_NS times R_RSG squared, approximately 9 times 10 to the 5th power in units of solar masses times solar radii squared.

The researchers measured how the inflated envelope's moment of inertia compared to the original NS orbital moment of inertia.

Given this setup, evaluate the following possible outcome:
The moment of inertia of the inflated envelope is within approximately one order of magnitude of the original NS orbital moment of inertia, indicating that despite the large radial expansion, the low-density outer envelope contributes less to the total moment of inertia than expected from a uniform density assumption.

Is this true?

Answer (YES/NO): NO